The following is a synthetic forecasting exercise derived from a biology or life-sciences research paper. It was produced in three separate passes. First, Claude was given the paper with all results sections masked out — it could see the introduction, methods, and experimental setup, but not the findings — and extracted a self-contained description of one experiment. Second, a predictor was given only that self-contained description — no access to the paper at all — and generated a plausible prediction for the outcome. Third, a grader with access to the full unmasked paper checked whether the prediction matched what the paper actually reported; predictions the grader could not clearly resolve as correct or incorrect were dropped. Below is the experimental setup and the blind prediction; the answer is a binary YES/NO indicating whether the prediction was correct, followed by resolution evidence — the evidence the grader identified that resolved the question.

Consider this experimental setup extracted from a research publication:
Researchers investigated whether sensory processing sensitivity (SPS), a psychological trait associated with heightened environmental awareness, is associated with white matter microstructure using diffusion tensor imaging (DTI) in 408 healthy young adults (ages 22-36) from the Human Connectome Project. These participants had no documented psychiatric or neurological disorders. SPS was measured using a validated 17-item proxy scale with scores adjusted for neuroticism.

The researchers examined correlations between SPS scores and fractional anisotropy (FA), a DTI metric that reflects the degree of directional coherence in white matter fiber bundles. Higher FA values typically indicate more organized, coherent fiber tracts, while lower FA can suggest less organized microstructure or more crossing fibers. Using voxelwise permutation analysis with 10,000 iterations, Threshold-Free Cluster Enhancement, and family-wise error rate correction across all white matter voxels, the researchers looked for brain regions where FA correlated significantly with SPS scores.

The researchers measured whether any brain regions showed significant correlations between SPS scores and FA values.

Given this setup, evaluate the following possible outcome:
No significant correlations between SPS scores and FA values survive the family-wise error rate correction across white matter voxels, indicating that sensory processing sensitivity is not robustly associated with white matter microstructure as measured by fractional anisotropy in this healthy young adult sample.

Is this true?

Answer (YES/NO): NO